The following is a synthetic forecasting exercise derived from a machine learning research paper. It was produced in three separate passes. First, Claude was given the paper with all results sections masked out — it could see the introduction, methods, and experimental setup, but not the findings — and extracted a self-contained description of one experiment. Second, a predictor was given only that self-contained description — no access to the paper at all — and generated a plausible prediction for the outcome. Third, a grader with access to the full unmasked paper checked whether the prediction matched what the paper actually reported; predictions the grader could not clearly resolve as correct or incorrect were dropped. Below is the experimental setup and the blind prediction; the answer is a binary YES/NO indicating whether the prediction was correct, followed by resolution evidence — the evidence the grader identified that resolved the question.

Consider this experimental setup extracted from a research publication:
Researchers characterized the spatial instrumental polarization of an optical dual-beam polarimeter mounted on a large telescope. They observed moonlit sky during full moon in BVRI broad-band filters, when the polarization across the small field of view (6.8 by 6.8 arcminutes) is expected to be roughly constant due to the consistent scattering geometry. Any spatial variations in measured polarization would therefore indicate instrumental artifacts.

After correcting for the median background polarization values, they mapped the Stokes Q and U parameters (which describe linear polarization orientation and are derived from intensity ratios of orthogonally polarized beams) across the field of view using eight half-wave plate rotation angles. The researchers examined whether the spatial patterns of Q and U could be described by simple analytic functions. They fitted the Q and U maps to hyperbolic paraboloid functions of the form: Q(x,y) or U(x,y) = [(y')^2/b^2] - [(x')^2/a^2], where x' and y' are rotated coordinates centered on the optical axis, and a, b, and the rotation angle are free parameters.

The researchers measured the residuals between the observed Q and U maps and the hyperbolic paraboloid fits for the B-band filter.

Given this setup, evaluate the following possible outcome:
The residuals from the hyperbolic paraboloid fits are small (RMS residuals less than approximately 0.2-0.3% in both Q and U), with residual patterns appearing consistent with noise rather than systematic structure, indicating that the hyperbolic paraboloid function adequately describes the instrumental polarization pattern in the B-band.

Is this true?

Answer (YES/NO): NO